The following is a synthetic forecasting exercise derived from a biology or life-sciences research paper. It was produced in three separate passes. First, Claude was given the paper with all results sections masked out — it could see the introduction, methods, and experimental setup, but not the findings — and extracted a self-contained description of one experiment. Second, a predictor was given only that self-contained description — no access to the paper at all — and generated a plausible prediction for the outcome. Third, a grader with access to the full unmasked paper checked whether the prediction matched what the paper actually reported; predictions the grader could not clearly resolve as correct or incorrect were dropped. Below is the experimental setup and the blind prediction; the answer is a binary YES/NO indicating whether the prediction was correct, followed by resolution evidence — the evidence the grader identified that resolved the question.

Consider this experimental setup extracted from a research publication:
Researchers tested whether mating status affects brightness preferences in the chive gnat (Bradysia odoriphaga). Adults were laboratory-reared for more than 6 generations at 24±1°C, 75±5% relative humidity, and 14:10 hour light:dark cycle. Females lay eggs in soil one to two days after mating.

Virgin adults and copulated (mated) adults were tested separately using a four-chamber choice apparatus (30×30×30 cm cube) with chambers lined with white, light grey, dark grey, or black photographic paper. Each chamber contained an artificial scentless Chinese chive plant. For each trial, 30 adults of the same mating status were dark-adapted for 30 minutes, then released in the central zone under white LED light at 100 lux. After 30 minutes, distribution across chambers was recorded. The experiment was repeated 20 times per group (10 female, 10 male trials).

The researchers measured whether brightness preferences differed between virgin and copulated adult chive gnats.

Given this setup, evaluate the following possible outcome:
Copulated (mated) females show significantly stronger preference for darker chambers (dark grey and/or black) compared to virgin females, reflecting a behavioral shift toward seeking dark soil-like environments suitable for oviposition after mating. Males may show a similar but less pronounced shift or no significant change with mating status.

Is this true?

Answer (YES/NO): NO